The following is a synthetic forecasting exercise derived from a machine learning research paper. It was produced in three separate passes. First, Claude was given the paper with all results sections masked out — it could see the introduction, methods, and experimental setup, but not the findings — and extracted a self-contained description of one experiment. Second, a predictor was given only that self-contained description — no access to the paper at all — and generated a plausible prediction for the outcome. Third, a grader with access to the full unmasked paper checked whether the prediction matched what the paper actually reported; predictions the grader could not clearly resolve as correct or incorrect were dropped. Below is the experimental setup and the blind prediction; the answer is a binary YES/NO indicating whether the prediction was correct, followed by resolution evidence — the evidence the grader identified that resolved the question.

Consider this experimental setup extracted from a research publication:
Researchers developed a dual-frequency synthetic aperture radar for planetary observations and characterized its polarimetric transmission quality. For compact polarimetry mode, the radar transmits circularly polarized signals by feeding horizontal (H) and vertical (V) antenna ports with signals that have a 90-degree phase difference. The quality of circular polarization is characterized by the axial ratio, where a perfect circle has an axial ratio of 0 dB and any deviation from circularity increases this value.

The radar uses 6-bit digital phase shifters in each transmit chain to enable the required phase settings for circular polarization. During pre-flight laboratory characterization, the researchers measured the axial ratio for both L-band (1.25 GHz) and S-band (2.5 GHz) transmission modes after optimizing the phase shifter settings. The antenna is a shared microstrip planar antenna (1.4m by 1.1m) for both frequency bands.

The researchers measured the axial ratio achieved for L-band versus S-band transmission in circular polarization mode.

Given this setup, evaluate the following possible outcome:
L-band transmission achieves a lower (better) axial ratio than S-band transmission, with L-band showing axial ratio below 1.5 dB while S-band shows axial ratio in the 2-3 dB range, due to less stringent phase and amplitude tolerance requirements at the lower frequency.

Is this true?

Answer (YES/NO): NO